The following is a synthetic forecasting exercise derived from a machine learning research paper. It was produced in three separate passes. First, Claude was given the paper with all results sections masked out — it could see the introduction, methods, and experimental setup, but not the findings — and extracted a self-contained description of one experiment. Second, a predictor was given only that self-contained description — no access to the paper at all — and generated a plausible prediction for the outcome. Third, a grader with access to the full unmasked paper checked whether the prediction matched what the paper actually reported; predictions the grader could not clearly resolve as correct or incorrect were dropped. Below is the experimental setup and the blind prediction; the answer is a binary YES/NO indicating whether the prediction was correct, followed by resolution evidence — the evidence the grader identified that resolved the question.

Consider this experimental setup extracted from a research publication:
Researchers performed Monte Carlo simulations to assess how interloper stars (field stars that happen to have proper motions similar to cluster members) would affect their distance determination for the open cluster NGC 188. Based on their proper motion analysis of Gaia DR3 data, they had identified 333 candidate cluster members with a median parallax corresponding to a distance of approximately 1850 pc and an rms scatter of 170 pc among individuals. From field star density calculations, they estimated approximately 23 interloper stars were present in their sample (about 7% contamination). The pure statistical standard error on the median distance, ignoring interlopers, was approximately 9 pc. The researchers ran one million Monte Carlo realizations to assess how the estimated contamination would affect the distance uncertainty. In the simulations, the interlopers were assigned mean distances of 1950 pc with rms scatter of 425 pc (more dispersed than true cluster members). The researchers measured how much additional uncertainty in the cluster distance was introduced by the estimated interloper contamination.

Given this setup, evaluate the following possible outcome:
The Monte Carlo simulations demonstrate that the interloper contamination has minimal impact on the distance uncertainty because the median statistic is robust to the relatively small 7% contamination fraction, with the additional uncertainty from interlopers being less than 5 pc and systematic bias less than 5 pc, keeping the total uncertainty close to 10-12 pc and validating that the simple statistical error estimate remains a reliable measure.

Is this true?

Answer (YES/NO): YES